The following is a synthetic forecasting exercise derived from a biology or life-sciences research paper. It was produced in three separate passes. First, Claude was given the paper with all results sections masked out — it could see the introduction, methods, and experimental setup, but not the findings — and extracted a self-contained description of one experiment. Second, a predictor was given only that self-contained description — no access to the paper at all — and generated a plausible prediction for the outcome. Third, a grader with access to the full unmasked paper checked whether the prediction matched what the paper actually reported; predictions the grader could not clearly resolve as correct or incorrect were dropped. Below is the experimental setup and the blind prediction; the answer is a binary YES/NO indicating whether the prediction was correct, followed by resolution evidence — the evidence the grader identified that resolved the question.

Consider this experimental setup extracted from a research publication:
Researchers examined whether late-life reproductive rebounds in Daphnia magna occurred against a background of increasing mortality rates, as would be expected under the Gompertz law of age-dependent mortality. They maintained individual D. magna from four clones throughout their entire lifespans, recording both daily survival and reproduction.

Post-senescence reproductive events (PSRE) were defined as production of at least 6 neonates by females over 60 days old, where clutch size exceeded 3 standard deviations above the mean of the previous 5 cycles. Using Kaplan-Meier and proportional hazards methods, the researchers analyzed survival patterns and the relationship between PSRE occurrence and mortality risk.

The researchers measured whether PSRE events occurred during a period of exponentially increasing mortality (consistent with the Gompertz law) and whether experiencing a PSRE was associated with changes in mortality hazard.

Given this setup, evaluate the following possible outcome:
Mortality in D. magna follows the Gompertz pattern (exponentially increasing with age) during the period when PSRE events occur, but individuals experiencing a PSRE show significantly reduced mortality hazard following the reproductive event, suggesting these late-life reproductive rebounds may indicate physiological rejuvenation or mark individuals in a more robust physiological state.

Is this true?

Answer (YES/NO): YES